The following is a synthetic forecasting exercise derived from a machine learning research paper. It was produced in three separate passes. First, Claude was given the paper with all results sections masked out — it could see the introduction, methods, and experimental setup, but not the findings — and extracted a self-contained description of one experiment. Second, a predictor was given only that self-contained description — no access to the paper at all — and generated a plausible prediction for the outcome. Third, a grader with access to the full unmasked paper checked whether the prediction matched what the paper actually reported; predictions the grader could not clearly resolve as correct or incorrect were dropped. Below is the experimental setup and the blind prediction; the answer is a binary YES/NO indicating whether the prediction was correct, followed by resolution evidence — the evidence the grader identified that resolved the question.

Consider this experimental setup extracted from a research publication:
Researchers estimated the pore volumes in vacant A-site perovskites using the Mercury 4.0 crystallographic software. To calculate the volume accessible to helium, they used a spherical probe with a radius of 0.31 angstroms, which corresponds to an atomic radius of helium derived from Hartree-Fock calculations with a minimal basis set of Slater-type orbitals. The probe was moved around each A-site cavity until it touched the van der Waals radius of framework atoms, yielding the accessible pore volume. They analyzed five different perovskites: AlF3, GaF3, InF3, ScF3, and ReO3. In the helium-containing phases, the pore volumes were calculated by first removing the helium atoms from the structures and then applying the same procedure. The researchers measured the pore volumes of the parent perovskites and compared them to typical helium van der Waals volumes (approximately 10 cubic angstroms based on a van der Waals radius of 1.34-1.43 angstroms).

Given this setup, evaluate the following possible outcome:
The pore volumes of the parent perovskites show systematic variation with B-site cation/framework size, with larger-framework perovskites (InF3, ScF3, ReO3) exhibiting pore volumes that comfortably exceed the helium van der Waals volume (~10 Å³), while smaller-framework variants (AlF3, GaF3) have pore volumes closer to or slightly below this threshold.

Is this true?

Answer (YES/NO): NO